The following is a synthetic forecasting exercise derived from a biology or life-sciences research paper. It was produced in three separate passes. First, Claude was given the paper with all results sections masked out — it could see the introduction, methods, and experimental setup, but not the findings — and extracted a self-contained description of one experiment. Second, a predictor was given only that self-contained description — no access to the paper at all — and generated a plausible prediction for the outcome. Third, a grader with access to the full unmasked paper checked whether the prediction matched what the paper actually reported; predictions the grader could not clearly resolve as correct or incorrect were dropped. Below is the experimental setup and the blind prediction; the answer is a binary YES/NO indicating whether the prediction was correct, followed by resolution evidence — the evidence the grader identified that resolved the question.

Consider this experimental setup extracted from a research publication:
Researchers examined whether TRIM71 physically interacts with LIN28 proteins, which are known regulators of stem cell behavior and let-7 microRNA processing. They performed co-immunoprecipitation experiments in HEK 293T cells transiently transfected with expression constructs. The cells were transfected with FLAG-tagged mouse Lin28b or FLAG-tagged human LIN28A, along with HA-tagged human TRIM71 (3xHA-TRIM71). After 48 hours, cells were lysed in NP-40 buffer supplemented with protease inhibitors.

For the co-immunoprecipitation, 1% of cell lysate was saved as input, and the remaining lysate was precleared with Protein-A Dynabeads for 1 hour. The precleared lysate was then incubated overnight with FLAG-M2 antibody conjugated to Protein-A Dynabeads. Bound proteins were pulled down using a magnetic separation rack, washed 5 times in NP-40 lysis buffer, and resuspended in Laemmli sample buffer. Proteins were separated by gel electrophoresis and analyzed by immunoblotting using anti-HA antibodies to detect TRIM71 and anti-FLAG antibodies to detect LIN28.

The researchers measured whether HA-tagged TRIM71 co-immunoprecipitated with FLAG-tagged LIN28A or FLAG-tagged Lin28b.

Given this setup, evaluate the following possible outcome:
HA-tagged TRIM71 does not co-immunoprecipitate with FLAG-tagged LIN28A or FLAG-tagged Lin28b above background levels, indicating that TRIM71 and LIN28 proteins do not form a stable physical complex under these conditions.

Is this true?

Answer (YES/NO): NO